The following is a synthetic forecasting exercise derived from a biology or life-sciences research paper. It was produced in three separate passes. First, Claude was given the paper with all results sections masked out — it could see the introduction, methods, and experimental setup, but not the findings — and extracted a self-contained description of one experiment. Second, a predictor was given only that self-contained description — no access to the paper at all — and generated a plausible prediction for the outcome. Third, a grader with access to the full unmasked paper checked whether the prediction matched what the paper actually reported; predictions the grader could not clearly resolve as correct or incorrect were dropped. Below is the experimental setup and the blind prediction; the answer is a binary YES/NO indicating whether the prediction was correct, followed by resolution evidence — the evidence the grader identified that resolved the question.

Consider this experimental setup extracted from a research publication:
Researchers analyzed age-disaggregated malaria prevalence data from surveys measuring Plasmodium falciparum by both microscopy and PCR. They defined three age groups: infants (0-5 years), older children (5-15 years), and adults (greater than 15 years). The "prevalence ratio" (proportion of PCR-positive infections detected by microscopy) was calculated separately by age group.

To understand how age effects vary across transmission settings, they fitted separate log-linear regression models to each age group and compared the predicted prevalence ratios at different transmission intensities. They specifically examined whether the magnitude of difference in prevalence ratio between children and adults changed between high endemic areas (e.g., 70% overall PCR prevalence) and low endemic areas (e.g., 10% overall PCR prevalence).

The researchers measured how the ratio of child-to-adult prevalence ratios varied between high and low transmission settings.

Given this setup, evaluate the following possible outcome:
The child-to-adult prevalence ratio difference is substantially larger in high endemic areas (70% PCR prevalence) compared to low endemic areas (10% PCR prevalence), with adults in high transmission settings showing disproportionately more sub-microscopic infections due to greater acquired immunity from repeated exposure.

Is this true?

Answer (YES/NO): NO